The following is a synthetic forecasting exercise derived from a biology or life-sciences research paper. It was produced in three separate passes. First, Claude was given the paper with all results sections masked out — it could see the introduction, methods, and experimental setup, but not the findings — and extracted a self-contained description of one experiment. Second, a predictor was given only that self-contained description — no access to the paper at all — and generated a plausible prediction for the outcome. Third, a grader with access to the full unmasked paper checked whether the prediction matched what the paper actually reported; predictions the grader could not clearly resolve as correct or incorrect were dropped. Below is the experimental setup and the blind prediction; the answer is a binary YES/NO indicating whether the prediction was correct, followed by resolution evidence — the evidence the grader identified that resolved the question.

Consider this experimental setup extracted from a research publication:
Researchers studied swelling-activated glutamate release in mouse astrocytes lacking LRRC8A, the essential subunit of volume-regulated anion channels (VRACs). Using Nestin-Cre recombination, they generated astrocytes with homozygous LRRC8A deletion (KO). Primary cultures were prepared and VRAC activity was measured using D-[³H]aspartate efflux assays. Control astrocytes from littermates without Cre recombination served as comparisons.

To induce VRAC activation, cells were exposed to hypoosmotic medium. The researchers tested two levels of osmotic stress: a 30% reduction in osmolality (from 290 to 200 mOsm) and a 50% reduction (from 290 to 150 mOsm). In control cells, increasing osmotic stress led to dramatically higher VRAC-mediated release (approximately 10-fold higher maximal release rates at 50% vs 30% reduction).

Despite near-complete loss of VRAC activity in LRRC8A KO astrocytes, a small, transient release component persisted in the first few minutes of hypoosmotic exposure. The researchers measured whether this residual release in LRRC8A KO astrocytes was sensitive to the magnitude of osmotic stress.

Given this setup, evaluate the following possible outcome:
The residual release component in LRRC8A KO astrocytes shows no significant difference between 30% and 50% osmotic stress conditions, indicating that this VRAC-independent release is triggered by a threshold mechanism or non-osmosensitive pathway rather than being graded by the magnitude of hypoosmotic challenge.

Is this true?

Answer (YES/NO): YES